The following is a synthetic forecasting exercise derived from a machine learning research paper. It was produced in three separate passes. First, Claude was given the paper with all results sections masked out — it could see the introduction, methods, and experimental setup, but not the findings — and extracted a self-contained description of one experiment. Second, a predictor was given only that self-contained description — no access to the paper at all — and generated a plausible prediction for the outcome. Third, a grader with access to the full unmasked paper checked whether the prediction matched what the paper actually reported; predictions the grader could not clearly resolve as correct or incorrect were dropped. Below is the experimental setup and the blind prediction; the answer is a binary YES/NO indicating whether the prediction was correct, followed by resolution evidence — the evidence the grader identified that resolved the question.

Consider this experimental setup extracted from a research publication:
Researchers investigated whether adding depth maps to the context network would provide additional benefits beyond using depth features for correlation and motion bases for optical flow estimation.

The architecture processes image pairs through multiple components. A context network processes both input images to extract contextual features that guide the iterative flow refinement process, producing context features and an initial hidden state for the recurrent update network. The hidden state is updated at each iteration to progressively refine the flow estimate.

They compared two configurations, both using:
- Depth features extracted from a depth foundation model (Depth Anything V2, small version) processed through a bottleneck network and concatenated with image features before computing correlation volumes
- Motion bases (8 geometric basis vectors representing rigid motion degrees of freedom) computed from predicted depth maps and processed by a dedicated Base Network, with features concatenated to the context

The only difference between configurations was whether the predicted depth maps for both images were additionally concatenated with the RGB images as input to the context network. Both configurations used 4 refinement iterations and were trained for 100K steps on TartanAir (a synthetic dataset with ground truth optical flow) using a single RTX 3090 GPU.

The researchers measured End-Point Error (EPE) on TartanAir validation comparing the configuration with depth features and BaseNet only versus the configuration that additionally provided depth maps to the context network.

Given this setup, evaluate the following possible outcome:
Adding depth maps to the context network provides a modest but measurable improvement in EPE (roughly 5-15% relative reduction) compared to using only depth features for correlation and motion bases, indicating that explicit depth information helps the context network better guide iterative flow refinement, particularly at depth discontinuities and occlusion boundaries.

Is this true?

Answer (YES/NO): NO